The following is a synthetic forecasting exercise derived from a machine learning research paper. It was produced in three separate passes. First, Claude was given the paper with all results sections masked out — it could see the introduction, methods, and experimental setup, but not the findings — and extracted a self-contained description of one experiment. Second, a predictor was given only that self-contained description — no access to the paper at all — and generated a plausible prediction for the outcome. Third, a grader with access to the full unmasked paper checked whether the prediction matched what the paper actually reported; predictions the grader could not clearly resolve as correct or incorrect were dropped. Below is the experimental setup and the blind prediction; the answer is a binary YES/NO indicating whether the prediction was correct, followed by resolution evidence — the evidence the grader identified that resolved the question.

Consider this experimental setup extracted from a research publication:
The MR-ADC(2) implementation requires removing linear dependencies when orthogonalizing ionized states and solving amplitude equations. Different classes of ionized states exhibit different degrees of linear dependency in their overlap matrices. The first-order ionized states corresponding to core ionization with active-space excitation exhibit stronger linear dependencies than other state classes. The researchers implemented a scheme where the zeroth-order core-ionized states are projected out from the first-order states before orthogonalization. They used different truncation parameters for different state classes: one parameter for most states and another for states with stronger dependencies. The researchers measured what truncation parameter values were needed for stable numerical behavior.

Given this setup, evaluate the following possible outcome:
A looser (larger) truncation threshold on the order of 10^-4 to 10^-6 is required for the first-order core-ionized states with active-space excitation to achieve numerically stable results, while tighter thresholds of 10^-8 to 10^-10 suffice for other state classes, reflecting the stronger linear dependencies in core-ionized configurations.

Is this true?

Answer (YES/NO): YES